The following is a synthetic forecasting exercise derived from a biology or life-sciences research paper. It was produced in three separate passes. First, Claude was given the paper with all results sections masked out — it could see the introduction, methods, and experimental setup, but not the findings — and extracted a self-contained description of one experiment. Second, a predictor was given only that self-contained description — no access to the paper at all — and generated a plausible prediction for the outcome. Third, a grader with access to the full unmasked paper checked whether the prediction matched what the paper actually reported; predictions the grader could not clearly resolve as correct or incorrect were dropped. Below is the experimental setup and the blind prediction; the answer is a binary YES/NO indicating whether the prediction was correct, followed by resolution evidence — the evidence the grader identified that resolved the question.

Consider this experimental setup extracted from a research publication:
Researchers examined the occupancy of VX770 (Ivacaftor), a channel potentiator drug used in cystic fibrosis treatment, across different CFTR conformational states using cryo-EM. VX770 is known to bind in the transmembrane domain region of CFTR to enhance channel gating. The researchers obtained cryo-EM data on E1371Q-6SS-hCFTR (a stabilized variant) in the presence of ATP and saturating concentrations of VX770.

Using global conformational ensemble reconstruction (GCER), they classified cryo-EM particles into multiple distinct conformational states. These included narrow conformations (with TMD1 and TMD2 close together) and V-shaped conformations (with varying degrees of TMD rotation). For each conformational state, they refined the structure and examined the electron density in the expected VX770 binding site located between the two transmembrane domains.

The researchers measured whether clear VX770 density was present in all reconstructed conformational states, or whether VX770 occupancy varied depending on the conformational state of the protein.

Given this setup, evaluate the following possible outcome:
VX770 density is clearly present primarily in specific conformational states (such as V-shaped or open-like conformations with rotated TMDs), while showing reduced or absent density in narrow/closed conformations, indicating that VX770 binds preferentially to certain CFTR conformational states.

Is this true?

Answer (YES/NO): NO